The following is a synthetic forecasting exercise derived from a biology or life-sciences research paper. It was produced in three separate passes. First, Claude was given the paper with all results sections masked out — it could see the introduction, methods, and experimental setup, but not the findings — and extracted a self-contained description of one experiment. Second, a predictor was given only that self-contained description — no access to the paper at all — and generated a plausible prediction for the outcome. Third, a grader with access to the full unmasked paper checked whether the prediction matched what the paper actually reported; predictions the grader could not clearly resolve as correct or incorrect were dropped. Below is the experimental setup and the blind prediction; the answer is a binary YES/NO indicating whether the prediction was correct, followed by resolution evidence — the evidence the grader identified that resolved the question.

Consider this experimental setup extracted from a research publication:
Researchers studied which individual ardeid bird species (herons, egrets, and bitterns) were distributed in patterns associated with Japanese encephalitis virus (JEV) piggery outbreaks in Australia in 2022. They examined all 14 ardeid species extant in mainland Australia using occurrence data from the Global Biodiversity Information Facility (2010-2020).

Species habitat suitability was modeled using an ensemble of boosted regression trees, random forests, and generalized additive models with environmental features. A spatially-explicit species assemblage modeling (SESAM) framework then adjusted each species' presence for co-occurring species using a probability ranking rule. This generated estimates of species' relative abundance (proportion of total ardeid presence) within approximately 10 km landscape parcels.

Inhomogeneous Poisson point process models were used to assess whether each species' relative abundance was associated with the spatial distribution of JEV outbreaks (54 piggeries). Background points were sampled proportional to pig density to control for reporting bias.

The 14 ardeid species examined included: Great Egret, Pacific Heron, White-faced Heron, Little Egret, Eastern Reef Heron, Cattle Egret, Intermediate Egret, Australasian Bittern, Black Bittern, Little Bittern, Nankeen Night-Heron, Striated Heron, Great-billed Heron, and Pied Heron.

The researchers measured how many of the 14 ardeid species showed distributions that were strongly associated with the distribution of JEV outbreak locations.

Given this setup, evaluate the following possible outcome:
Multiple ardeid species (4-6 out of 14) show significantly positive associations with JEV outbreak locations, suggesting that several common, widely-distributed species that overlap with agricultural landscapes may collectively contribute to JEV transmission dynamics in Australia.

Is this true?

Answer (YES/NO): YES